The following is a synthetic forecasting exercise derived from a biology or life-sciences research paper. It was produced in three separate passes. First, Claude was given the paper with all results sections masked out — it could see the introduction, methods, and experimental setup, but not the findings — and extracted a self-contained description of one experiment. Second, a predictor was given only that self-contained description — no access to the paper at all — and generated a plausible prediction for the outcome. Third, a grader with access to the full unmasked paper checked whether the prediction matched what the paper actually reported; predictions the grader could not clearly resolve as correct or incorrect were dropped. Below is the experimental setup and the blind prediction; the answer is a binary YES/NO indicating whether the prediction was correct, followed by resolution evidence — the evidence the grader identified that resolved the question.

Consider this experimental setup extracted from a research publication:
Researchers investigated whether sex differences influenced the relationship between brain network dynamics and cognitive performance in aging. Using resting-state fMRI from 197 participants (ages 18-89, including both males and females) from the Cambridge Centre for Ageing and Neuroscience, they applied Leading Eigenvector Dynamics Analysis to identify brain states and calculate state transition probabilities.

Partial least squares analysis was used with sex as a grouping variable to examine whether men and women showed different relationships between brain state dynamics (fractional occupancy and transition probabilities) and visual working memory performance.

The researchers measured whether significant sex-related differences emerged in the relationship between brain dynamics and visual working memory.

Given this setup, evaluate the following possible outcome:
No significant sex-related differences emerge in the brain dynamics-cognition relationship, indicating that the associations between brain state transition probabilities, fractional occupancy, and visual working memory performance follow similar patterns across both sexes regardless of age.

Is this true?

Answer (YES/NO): YES